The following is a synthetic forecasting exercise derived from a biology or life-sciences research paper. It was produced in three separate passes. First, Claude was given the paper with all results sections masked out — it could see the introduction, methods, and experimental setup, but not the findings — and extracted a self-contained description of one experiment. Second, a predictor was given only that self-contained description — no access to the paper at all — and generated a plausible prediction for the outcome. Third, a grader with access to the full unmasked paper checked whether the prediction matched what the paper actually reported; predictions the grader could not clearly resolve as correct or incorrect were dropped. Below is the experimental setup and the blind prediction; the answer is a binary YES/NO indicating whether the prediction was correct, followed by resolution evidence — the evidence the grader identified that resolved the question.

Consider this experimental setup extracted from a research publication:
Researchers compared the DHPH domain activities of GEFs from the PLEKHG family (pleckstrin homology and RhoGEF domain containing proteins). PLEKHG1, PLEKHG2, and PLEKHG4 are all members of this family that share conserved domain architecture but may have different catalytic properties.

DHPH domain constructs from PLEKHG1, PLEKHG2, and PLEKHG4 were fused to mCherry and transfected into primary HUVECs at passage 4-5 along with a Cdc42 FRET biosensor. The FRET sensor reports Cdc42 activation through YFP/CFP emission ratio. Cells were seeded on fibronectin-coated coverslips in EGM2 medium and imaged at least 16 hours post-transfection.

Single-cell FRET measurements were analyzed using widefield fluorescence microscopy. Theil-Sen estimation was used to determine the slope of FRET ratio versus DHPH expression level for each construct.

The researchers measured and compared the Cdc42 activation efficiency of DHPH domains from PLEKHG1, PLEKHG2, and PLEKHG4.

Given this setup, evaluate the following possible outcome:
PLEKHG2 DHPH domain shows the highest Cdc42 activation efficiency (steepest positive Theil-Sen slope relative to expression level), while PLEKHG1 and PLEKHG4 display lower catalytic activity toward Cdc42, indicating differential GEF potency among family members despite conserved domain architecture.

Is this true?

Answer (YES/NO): NO